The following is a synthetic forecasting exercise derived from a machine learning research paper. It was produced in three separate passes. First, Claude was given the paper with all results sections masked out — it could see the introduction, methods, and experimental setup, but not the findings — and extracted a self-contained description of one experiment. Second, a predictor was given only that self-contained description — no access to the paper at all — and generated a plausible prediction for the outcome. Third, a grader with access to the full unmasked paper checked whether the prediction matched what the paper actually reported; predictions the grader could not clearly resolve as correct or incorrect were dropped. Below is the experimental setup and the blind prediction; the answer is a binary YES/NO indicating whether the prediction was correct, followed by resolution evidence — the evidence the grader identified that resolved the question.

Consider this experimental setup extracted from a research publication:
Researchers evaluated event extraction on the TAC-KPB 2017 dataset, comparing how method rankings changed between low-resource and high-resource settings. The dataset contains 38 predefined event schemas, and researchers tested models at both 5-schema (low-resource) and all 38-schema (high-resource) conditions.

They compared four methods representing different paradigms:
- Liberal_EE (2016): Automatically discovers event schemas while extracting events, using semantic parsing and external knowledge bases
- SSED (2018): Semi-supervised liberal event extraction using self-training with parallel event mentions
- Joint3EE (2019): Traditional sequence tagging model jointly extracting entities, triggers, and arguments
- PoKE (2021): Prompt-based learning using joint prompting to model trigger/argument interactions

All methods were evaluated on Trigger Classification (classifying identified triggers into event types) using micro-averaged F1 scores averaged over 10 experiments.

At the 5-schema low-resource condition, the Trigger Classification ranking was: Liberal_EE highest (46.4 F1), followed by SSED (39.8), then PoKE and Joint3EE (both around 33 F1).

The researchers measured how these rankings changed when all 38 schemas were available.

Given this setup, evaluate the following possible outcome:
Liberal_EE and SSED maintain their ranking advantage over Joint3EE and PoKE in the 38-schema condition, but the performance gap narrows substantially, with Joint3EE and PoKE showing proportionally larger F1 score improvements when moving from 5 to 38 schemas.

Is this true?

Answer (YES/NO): NO